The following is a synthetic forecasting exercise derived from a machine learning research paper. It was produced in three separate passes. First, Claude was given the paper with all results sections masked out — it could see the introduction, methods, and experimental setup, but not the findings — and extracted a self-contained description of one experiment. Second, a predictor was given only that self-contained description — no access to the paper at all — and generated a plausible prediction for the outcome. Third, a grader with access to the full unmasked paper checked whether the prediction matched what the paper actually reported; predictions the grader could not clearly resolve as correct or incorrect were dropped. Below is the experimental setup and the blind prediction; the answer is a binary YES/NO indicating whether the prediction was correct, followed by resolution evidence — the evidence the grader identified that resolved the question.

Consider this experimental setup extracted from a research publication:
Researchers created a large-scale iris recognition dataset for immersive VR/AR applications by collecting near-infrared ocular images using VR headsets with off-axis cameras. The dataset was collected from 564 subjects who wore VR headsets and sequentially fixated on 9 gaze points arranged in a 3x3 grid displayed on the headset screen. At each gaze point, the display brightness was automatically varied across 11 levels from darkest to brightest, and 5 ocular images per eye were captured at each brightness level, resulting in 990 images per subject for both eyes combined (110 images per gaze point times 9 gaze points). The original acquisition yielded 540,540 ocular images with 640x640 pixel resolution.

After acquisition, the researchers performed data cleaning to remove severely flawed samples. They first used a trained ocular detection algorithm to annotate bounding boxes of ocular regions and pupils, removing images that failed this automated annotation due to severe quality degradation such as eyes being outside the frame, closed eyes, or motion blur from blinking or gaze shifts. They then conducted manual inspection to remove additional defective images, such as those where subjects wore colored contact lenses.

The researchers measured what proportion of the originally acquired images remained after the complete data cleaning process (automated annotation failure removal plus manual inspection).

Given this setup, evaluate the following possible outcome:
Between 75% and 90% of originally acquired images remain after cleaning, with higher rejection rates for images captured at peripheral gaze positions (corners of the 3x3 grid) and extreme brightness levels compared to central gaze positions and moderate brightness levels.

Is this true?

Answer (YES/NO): NO